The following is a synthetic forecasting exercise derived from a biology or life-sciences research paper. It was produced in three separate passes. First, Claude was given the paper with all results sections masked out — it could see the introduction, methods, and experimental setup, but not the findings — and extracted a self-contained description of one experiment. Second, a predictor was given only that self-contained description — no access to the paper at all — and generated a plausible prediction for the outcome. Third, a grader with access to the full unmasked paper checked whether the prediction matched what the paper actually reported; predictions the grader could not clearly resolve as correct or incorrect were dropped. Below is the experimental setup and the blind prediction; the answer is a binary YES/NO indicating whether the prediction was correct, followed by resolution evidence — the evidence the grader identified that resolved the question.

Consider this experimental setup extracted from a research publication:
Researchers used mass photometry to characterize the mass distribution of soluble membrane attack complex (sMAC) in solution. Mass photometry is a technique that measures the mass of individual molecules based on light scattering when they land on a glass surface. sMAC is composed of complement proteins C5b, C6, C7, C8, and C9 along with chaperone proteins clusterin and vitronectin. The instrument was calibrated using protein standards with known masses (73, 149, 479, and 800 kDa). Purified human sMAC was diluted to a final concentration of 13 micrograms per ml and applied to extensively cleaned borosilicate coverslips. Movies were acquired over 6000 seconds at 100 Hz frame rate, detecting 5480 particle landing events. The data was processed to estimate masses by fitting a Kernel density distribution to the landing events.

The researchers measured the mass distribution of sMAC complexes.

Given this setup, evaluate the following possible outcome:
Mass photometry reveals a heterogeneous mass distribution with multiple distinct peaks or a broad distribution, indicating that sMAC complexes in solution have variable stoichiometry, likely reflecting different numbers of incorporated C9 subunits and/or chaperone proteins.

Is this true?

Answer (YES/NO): YES